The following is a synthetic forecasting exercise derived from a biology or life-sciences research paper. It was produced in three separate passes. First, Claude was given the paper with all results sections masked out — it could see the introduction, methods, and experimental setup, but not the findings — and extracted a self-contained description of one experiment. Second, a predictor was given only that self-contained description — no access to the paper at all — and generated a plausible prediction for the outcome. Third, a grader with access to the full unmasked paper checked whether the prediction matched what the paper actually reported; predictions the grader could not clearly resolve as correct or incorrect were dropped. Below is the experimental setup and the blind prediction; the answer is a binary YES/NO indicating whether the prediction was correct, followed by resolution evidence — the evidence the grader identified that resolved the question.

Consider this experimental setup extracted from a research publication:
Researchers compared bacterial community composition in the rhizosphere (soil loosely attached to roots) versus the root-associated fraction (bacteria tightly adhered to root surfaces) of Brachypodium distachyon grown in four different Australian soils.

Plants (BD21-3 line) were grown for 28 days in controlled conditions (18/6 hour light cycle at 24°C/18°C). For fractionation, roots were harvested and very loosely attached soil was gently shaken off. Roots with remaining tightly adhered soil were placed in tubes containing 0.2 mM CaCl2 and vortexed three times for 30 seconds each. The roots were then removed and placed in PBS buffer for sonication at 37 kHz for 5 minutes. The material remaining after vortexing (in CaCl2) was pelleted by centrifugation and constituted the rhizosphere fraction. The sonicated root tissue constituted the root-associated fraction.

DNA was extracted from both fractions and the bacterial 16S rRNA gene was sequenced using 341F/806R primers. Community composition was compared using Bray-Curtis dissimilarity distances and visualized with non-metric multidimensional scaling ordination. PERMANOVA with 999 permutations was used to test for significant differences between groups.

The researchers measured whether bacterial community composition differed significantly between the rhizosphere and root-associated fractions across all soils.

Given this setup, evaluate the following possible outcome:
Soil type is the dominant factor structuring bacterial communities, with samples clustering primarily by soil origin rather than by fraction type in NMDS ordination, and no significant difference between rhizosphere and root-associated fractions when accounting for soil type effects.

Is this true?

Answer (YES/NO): NO